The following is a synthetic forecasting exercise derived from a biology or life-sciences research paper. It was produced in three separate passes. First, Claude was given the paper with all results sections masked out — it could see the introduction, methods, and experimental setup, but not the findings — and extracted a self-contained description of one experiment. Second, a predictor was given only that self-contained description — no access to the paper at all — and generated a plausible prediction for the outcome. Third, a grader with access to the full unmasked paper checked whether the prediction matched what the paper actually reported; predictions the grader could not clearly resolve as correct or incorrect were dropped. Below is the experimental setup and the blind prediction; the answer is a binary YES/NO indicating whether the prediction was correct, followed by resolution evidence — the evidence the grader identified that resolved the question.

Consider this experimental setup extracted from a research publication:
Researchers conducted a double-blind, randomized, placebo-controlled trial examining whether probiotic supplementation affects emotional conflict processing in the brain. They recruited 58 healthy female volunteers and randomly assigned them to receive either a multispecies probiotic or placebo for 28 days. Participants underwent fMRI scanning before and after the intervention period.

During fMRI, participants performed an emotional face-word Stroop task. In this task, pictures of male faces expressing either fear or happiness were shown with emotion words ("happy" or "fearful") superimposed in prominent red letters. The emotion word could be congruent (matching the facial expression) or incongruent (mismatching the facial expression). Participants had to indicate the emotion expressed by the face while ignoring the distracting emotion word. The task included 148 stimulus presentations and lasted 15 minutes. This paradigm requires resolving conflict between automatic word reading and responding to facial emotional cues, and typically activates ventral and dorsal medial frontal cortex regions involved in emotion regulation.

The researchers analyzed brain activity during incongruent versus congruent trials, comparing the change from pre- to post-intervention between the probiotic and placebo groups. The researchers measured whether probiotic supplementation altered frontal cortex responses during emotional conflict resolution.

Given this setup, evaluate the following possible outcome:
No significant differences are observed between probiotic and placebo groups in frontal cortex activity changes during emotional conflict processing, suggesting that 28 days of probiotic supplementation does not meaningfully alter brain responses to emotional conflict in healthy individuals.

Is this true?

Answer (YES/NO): YES